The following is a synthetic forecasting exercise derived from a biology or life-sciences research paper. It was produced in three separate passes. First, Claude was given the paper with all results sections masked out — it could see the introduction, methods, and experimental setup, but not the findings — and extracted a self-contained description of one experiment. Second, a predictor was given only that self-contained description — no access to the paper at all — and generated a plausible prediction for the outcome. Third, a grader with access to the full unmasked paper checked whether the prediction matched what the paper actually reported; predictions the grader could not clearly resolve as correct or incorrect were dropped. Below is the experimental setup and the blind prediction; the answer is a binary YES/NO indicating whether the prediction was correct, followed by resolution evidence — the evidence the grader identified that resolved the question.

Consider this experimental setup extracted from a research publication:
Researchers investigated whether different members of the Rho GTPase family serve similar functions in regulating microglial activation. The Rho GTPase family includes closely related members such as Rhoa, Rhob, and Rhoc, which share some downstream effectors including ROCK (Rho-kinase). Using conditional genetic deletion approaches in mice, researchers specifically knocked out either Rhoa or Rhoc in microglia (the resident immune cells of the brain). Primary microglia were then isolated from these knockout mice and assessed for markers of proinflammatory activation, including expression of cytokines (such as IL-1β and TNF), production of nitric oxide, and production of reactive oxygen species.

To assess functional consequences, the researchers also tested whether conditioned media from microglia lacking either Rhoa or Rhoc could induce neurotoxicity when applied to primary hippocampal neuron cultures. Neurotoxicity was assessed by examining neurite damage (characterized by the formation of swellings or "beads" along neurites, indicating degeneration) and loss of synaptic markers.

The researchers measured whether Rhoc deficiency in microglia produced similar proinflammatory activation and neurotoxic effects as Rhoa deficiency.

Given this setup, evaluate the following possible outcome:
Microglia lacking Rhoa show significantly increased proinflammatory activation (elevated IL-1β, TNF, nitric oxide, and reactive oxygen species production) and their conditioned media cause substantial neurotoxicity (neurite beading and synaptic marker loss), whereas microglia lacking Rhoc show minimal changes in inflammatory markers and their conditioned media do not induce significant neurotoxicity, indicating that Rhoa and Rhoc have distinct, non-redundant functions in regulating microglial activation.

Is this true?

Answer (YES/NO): YES